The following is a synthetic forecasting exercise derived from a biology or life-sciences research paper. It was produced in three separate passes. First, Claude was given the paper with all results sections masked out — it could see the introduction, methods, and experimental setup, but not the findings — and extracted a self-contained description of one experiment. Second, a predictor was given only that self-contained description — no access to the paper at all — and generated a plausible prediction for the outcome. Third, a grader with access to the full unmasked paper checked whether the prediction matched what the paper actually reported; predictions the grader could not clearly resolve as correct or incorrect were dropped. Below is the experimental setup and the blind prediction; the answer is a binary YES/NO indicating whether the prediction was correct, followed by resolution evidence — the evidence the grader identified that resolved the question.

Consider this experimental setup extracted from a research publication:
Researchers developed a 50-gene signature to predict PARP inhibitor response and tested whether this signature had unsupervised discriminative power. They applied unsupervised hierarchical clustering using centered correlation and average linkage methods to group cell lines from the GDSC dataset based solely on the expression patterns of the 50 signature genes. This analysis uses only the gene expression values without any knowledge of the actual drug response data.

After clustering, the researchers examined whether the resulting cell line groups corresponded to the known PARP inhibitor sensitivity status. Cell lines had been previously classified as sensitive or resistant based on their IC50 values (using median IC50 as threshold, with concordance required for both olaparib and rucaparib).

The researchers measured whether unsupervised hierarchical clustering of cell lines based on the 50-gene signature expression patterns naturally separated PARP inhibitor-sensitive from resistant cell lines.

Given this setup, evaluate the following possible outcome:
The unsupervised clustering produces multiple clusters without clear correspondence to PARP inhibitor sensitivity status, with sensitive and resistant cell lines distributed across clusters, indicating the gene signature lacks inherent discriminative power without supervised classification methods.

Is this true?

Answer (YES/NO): NO